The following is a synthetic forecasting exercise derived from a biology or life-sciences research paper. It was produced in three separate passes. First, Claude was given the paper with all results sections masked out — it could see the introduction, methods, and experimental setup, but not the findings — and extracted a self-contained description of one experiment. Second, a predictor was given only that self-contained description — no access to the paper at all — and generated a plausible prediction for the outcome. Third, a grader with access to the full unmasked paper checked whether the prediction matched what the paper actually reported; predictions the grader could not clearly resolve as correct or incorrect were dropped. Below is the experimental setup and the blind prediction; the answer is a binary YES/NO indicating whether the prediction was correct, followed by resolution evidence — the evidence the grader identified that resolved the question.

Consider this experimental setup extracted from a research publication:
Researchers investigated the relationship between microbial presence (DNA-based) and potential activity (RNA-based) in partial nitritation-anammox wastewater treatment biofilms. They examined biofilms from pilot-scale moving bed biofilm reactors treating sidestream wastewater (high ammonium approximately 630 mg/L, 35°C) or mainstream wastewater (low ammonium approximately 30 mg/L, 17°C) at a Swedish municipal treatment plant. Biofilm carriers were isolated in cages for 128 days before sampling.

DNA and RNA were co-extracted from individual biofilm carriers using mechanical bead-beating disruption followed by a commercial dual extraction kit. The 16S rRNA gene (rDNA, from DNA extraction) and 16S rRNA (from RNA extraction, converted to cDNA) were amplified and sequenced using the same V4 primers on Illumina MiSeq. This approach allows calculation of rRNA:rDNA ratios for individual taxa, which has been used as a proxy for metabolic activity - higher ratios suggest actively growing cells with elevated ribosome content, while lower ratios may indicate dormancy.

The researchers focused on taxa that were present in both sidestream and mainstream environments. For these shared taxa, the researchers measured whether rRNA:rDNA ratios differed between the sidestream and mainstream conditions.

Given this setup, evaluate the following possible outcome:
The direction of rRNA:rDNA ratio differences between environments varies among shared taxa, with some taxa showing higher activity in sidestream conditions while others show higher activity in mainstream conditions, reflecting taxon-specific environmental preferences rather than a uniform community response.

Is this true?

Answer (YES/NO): NO